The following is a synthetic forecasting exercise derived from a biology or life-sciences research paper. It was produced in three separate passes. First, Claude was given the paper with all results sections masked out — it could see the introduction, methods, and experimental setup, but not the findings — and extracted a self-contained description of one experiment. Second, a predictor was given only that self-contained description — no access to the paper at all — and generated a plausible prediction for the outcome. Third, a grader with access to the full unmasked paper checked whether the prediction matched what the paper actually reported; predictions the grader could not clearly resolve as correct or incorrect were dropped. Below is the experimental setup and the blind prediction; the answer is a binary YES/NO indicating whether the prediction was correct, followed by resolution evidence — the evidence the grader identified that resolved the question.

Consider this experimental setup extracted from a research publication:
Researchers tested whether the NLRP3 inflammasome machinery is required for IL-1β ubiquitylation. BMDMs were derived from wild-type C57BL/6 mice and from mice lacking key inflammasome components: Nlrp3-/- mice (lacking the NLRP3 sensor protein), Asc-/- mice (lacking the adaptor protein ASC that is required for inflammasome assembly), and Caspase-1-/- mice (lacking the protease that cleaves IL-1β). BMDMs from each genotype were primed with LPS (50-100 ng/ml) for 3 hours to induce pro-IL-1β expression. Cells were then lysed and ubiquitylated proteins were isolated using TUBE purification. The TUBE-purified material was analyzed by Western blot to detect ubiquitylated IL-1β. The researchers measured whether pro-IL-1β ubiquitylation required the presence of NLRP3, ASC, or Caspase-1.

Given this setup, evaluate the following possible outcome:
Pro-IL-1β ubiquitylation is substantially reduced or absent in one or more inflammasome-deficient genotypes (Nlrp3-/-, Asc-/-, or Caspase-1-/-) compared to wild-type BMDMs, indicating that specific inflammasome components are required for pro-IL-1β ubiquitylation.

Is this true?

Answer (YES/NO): NO